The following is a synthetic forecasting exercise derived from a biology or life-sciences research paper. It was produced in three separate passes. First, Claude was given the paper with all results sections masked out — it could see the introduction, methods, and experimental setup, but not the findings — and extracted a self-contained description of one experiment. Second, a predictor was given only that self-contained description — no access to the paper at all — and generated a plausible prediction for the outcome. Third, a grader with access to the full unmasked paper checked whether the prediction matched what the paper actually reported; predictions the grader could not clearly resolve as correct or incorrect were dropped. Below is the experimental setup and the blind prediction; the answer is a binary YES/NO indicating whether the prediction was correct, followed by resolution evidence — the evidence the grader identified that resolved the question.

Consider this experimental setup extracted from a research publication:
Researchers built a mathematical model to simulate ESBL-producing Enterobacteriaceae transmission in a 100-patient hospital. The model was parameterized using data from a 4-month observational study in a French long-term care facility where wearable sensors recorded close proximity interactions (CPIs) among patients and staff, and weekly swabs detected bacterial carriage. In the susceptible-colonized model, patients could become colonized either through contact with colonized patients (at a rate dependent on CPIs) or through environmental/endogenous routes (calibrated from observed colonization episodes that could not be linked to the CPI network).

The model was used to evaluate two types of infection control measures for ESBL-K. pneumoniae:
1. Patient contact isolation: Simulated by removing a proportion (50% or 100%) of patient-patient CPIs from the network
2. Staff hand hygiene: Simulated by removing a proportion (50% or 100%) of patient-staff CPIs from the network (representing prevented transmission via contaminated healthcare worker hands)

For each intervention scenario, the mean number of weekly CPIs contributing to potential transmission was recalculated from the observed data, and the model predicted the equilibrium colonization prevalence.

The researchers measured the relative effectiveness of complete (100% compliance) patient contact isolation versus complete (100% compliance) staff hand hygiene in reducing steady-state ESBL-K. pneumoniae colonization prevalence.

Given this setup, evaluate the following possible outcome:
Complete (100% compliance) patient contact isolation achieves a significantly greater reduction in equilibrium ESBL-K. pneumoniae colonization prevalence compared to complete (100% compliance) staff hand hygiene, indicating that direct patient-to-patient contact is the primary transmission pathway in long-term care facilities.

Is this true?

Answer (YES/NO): NO